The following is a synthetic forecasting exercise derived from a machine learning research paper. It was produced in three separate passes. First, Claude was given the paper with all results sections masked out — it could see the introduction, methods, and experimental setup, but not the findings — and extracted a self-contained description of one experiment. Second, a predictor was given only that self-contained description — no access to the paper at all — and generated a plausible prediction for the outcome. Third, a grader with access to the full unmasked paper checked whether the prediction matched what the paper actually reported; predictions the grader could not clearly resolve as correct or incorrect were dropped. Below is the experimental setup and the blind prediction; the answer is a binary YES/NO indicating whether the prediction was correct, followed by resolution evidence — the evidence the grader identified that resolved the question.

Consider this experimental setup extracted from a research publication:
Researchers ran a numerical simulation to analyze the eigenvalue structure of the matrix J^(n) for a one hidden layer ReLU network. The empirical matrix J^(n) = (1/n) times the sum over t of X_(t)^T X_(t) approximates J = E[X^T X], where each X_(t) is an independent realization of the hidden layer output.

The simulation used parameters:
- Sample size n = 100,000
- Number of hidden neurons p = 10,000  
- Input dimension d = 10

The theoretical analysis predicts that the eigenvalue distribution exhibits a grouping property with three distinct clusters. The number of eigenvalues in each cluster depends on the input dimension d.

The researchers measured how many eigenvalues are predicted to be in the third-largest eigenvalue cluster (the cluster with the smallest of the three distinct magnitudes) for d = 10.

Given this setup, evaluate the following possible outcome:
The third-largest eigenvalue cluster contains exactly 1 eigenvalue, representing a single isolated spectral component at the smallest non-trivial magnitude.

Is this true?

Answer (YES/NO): NO